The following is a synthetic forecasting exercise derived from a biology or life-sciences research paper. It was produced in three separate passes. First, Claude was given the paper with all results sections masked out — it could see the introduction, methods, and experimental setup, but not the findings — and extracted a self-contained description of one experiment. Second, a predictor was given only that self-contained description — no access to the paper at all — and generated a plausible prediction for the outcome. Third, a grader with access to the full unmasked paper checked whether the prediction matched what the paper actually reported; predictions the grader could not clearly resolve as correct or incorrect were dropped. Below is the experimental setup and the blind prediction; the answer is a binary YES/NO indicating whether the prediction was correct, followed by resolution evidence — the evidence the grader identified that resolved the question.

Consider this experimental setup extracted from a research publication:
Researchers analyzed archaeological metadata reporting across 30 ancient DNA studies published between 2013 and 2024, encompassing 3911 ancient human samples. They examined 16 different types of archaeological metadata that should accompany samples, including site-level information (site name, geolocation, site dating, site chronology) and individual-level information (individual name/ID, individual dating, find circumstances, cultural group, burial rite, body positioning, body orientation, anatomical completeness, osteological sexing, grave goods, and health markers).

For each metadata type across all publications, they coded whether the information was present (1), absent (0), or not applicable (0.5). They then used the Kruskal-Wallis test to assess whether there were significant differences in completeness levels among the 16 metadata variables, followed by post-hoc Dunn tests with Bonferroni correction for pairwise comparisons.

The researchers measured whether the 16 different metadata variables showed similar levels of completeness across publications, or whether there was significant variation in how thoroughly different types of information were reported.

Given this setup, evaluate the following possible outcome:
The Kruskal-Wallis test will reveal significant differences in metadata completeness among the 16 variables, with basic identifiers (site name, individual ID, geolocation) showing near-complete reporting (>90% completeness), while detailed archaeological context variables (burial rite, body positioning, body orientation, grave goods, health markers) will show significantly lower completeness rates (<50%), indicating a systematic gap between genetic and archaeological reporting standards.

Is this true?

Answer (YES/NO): NO